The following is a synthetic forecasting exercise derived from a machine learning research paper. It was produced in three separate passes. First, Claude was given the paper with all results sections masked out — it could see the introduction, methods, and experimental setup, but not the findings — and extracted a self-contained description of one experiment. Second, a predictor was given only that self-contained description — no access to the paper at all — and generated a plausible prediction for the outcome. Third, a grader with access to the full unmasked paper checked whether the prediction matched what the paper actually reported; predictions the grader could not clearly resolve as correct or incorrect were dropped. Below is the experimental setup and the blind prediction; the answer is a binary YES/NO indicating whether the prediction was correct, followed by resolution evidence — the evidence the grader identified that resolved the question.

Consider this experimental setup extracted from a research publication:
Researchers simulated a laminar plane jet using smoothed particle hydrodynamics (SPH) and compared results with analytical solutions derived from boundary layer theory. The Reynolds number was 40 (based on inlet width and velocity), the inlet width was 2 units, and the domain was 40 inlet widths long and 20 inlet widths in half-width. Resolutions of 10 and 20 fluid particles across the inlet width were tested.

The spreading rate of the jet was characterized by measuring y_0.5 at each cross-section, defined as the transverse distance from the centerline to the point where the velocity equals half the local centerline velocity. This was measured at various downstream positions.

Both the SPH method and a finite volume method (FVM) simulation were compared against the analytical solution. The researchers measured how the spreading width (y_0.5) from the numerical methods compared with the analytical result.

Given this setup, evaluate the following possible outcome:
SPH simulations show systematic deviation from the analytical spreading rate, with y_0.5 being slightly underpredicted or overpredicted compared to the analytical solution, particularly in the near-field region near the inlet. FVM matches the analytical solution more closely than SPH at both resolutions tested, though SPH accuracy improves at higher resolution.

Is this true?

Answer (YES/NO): NO